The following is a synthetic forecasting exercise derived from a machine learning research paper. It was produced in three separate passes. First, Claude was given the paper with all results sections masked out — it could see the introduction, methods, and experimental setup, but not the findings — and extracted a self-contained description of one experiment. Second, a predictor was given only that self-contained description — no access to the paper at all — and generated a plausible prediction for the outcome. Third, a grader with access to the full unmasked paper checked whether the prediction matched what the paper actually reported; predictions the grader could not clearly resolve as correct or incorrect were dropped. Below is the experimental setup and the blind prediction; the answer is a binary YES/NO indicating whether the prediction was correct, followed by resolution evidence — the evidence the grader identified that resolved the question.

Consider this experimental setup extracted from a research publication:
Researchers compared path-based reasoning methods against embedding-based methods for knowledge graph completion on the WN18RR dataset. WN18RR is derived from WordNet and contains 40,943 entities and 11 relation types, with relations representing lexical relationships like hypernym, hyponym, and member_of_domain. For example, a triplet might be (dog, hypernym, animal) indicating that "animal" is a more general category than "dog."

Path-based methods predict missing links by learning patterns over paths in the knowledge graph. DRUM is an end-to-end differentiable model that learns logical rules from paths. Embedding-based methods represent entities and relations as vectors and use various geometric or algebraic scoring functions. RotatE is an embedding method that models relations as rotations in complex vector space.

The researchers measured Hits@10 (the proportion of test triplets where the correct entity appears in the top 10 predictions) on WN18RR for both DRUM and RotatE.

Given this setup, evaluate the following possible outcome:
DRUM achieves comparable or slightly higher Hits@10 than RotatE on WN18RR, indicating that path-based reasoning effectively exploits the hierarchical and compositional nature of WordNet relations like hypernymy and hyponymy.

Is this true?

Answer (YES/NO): YES